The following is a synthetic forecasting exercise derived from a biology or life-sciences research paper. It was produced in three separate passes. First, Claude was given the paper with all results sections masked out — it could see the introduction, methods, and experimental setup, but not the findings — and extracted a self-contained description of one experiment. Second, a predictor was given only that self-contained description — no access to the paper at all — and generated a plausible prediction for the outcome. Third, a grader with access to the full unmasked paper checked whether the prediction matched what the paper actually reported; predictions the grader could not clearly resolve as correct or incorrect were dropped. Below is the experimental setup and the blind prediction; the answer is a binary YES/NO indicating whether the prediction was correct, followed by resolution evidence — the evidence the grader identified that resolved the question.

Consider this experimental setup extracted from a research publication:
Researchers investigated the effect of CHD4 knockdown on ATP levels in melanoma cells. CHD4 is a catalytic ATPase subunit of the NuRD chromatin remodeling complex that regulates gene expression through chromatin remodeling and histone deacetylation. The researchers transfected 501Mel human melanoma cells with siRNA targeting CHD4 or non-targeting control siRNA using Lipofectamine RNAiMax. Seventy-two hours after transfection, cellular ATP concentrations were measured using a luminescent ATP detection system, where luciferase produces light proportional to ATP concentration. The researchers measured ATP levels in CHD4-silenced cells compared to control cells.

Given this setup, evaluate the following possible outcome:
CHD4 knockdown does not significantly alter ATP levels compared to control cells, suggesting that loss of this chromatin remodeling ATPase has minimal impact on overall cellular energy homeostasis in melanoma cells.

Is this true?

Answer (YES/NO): NO